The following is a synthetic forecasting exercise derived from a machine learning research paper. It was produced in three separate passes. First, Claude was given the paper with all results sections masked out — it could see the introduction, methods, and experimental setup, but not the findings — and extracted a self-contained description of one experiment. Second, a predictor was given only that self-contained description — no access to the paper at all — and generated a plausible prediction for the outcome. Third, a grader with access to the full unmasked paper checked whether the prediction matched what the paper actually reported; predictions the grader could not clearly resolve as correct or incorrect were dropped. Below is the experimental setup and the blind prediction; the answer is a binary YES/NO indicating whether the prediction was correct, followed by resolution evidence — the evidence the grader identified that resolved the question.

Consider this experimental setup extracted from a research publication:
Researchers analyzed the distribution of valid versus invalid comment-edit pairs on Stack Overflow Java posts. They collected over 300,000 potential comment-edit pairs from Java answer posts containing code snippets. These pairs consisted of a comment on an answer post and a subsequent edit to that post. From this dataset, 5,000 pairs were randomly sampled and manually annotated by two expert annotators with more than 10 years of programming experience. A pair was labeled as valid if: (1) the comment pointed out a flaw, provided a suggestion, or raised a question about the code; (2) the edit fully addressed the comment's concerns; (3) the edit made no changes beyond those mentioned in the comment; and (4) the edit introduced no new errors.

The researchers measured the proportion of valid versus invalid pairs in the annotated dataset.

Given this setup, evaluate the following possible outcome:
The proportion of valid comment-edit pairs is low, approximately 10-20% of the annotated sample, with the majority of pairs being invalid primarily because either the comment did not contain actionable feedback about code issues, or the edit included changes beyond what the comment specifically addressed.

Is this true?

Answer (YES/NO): NO